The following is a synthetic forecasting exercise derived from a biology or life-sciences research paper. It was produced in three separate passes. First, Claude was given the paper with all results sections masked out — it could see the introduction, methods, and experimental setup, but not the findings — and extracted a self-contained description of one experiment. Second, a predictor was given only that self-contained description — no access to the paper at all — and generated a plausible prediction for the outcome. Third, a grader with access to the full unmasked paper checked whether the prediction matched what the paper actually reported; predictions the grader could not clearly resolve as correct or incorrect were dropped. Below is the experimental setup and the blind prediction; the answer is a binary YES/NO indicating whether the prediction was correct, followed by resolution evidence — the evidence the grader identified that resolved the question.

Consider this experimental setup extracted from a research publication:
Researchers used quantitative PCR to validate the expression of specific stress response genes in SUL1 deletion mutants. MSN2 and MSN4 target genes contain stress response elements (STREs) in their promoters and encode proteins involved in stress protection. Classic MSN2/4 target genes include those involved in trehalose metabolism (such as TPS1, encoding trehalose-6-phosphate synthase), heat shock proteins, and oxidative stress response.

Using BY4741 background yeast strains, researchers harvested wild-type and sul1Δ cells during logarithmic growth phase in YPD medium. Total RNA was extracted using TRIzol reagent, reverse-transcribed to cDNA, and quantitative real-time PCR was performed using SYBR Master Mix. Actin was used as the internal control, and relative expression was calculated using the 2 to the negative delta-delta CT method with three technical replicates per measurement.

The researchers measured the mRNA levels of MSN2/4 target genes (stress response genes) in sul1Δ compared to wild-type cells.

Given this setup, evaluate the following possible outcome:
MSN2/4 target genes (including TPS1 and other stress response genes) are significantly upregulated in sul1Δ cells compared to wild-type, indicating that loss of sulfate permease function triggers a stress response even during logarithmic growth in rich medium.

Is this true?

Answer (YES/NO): YES